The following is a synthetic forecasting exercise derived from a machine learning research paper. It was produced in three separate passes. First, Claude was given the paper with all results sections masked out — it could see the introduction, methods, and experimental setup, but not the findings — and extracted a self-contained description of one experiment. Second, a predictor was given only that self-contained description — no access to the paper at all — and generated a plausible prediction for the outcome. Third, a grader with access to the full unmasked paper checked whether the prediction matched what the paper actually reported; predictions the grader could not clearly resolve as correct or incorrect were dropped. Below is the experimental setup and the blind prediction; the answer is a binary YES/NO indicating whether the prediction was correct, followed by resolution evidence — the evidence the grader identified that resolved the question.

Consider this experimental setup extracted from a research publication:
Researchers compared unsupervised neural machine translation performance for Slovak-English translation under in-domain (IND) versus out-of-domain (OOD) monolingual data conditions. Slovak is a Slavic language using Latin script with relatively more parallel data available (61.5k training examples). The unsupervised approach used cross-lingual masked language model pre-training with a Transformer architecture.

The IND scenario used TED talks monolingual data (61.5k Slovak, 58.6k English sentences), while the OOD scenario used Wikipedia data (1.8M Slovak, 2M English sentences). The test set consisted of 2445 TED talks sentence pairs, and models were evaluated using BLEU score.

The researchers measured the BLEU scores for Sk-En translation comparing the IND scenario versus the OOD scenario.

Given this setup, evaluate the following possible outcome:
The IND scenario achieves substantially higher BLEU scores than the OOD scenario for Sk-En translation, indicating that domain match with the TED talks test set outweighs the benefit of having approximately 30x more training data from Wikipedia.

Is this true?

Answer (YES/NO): YES